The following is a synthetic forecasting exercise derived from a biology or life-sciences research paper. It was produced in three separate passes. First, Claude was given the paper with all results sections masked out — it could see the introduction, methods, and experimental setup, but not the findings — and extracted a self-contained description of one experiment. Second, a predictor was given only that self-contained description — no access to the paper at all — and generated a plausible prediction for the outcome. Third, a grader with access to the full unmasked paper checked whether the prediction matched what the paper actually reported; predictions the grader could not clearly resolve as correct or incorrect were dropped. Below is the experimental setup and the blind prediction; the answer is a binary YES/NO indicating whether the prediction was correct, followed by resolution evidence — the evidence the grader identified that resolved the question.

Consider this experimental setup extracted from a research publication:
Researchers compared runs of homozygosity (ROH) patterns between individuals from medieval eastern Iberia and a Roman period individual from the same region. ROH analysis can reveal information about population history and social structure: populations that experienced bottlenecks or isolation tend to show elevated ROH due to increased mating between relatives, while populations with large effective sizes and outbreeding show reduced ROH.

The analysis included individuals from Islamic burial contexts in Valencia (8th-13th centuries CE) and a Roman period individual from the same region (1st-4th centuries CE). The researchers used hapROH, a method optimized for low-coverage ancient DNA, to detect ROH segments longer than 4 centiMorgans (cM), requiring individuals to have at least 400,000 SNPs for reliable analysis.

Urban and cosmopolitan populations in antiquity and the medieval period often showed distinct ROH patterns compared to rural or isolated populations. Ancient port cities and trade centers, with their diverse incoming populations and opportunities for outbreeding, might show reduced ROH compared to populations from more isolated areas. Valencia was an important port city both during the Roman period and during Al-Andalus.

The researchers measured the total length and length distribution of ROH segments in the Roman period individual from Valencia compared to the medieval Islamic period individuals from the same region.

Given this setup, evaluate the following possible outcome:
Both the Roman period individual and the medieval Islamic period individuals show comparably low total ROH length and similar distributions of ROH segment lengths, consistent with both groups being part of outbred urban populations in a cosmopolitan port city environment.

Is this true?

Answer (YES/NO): NO